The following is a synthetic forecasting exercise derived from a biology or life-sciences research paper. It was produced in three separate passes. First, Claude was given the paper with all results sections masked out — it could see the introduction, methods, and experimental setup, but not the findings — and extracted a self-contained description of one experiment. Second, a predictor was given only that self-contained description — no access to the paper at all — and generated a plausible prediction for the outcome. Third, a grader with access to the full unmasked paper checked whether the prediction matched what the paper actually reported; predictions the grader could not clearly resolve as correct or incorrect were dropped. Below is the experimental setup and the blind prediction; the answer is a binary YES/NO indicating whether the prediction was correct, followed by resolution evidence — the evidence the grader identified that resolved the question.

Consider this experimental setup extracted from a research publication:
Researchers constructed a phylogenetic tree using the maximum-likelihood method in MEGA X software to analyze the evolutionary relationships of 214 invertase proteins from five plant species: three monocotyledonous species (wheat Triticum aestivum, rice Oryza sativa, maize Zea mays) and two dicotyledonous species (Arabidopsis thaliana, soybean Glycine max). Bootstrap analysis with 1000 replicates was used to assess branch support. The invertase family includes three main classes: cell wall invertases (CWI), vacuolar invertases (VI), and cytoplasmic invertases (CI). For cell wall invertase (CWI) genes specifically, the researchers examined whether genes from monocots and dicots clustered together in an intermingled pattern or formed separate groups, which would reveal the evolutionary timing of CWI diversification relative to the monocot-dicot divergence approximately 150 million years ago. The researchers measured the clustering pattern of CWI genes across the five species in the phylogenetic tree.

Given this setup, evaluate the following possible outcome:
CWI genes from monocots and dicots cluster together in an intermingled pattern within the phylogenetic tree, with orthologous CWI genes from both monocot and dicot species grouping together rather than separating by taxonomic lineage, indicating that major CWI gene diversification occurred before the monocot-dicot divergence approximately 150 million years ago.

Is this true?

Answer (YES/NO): NO